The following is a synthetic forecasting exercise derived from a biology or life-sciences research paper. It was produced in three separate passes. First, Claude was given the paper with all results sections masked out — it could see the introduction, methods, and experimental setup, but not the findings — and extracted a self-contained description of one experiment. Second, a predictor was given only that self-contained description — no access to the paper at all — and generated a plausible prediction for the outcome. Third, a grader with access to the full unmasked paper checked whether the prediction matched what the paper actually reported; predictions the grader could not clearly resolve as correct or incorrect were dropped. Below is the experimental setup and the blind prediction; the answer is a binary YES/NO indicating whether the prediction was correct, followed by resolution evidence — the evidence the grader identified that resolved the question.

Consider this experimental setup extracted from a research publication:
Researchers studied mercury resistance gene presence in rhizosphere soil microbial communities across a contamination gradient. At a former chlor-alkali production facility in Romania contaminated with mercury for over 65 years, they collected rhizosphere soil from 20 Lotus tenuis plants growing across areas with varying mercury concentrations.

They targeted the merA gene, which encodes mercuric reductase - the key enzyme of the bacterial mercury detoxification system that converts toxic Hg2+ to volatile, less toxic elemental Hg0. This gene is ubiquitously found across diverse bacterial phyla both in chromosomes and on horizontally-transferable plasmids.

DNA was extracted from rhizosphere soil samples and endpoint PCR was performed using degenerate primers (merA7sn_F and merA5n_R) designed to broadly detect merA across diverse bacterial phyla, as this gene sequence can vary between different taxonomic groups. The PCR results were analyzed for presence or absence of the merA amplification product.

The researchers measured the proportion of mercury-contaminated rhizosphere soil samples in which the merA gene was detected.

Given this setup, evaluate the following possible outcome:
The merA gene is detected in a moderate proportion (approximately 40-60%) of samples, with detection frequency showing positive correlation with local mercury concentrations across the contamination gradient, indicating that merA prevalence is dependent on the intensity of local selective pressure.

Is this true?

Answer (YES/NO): NO